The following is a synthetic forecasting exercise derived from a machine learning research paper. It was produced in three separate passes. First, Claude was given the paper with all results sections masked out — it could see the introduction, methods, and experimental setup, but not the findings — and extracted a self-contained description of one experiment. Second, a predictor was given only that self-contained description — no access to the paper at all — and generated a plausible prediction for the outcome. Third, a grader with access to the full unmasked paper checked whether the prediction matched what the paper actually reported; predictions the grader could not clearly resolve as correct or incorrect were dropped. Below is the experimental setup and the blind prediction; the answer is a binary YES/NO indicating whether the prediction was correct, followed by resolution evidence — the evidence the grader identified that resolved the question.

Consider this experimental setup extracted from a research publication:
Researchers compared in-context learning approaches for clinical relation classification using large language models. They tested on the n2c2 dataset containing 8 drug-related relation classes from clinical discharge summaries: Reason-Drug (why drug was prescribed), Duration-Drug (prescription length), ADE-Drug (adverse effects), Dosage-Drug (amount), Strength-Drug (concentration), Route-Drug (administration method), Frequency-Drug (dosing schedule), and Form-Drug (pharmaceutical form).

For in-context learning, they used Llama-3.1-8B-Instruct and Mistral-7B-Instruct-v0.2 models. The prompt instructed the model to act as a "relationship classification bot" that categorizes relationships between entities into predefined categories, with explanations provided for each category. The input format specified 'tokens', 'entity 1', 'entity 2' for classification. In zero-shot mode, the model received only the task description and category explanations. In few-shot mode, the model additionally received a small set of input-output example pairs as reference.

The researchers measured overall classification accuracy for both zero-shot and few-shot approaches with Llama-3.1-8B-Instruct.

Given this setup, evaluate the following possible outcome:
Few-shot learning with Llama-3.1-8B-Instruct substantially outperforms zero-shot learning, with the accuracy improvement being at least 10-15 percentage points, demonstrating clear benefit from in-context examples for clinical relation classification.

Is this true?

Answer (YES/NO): NO